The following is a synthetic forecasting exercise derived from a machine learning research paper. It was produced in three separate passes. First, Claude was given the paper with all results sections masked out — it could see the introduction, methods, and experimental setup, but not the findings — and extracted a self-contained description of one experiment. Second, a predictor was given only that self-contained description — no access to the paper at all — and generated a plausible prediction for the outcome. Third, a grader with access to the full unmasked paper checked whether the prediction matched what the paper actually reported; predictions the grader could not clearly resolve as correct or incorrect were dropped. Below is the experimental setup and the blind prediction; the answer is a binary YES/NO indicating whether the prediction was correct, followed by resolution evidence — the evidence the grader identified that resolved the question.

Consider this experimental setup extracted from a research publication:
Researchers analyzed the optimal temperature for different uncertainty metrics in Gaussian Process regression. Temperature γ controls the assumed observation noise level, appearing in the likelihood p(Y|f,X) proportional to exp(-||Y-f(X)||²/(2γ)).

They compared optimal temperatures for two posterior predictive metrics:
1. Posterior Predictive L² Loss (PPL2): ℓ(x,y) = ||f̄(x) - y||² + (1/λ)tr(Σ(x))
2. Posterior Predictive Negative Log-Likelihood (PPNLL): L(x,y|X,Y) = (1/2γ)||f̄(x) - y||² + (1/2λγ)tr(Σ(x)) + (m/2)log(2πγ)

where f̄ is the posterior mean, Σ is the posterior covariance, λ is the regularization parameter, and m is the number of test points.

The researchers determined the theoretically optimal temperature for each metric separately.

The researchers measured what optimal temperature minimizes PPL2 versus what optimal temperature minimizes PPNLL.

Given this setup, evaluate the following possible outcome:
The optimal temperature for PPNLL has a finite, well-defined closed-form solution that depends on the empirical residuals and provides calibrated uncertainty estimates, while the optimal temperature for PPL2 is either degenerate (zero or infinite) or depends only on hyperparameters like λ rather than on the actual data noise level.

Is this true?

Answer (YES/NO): NO